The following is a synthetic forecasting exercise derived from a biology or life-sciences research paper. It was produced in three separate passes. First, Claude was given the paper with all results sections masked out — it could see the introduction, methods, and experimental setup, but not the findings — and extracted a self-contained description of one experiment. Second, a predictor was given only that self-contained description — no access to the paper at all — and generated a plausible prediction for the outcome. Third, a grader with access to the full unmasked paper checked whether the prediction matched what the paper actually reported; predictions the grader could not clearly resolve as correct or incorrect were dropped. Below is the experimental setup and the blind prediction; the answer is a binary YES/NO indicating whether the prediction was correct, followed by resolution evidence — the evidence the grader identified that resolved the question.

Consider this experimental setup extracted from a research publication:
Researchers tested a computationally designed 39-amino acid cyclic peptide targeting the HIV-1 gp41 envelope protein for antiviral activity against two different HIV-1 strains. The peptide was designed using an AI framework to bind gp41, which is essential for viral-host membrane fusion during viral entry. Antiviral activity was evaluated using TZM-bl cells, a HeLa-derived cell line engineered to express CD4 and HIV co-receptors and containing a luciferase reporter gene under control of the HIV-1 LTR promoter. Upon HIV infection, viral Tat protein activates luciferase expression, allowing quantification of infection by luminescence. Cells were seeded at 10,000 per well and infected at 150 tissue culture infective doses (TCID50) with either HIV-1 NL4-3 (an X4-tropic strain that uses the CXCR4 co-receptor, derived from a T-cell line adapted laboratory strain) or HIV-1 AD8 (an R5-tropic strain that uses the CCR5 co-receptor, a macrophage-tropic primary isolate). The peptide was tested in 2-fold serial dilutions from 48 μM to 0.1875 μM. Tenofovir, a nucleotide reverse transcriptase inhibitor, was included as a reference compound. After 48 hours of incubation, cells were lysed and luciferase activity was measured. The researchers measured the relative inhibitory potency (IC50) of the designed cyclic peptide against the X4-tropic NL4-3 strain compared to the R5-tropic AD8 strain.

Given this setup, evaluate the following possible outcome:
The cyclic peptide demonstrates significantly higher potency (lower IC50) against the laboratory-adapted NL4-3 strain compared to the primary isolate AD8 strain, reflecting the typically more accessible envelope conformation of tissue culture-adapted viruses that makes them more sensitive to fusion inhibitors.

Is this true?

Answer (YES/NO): NO